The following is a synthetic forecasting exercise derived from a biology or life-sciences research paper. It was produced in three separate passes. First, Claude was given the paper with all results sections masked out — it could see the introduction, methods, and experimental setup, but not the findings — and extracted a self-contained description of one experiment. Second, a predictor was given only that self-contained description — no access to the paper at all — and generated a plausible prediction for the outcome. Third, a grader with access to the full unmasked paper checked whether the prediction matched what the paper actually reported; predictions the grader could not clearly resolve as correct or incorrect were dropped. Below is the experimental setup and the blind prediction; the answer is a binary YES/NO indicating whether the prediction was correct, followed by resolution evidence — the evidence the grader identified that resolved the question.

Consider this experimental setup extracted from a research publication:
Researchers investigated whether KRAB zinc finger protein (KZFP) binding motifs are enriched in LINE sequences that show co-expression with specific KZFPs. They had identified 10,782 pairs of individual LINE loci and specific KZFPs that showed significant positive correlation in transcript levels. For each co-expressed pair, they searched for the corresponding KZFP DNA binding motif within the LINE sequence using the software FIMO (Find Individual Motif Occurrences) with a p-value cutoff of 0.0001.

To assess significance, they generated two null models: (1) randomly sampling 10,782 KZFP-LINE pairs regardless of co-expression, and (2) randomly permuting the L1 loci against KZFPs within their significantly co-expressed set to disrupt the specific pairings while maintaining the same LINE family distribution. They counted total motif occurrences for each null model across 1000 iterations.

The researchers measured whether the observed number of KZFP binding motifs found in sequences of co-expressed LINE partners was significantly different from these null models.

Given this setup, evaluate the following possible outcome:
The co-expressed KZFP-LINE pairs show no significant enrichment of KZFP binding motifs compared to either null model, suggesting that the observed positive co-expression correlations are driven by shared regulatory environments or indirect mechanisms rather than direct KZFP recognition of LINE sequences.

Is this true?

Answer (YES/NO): NO